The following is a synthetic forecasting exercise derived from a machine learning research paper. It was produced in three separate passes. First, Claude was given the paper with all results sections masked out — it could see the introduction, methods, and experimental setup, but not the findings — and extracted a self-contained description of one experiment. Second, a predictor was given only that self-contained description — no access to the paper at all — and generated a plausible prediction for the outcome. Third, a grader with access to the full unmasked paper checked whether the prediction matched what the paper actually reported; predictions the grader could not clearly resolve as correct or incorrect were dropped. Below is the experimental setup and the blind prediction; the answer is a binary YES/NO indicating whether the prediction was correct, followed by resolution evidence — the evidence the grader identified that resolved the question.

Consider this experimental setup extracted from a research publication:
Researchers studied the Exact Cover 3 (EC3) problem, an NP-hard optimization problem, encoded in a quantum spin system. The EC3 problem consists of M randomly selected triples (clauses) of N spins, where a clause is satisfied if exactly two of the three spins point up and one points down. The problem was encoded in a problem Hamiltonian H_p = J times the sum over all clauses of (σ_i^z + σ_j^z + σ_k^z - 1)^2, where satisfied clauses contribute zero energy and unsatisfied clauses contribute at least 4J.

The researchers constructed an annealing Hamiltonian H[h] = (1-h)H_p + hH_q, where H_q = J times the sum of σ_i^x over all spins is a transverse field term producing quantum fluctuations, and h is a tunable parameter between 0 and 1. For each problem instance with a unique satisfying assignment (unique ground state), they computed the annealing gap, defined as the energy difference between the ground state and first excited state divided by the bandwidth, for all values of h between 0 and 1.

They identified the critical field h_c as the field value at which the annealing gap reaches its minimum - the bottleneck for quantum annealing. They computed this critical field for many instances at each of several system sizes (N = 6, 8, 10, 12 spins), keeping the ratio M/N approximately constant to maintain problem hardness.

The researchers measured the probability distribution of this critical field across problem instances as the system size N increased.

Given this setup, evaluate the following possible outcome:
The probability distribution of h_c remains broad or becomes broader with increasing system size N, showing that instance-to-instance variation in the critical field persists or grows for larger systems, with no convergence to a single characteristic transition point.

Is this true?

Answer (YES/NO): YES